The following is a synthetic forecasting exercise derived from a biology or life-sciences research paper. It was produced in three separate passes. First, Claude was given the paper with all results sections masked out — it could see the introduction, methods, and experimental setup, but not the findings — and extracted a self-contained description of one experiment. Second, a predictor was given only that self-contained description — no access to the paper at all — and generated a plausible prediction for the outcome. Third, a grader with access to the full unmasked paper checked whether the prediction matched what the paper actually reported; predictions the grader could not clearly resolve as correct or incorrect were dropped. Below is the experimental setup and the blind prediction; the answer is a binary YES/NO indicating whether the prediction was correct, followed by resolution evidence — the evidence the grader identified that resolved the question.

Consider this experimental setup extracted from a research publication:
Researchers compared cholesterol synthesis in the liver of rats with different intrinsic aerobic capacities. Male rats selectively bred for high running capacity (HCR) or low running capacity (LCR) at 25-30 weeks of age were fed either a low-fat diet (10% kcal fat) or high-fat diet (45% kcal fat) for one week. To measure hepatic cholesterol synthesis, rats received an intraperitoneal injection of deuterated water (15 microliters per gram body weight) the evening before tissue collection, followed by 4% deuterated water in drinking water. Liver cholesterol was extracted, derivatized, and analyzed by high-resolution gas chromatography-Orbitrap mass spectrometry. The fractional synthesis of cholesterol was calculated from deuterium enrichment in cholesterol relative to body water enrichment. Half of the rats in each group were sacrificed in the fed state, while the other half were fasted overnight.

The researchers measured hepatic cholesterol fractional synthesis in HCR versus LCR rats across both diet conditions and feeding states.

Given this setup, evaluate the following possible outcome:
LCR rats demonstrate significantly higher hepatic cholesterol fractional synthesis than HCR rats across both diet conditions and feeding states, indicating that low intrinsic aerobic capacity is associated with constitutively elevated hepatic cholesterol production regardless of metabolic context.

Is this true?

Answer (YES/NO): NO